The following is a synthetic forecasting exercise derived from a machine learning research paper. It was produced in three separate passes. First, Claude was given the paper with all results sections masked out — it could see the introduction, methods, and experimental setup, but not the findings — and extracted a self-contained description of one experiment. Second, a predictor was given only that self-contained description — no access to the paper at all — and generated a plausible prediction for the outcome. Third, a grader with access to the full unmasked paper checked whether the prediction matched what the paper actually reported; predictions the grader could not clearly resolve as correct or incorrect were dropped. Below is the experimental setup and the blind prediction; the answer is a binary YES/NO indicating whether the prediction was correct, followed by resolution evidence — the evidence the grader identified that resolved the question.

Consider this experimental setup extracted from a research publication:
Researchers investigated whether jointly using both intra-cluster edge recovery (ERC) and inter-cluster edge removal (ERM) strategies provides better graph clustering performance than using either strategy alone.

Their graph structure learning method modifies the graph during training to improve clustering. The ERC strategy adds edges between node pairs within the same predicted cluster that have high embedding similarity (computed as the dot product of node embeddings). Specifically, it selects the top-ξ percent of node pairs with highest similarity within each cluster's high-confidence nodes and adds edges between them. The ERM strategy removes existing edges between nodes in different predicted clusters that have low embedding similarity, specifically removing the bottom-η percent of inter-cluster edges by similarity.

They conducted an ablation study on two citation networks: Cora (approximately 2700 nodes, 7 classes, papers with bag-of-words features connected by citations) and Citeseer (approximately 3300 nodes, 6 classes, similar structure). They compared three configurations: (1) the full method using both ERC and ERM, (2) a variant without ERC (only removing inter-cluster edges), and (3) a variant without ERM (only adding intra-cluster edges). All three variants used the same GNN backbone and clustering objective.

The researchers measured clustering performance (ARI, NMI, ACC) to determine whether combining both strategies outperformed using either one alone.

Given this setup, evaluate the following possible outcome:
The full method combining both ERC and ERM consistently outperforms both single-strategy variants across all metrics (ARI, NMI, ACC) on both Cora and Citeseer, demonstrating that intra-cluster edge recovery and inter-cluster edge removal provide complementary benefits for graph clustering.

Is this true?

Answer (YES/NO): YES